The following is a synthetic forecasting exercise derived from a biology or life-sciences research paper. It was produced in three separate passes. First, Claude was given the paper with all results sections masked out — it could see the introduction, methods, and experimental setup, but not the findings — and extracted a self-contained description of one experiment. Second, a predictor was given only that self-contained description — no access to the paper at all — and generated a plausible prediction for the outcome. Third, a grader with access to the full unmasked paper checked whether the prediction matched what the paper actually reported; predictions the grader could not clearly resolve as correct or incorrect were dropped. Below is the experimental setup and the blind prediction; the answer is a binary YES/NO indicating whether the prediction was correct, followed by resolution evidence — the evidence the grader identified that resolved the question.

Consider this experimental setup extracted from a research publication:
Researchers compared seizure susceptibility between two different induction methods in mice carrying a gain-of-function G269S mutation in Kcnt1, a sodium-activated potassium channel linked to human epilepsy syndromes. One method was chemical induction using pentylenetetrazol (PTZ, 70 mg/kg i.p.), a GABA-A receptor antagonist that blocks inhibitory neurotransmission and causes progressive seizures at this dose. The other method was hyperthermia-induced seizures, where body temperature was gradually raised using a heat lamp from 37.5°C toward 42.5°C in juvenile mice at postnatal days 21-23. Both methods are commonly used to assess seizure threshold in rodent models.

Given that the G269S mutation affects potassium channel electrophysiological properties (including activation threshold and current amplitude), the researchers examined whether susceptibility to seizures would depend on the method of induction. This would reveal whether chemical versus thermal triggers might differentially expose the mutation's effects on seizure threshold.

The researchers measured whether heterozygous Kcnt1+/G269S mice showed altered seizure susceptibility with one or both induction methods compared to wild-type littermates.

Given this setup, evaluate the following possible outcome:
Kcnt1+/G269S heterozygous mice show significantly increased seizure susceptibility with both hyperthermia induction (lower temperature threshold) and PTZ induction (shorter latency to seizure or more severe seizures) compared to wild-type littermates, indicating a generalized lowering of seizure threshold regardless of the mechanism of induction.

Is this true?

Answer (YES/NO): NO